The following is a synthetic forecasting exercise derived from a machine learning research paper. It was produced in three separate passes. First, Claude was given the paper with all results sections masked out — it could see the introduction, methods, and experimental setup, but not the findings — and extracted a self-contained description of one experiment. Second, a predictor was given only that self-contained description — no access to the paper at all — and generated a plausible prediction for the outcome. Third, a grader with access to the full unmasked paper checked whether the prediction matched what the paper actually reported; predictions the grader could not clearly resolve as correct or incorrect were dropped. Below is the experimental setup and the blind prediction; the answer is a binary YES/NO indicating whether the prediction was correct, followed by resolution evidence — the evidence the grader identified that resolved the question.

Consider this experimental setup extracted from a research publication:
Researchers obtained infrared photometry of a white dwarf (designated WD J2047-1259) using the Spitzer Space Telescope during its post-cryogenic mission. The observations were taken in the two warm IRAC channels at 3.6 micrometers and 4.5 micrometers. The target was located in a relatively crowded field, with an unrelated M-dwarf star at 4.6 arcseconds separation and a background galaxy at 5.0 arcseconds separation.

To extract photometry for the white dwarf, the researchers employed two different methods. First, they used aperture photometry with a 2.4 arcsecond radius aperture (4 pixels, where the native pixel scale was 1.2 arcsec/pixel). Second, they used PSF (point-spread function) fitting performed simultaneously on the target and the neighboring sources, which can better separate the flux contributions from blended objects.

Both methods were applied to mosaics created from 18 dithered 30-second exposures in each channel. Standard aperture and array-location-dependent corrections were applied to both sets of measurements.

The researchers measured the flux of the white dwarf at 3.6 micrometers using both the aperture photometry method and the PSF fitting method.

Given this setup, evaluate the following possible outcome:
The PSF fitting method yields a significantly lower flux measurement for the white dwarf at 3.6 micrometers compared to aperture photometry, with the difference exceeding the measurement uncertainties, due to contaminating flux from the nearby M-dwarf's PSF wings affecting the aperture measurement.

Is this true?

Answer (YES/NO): YES